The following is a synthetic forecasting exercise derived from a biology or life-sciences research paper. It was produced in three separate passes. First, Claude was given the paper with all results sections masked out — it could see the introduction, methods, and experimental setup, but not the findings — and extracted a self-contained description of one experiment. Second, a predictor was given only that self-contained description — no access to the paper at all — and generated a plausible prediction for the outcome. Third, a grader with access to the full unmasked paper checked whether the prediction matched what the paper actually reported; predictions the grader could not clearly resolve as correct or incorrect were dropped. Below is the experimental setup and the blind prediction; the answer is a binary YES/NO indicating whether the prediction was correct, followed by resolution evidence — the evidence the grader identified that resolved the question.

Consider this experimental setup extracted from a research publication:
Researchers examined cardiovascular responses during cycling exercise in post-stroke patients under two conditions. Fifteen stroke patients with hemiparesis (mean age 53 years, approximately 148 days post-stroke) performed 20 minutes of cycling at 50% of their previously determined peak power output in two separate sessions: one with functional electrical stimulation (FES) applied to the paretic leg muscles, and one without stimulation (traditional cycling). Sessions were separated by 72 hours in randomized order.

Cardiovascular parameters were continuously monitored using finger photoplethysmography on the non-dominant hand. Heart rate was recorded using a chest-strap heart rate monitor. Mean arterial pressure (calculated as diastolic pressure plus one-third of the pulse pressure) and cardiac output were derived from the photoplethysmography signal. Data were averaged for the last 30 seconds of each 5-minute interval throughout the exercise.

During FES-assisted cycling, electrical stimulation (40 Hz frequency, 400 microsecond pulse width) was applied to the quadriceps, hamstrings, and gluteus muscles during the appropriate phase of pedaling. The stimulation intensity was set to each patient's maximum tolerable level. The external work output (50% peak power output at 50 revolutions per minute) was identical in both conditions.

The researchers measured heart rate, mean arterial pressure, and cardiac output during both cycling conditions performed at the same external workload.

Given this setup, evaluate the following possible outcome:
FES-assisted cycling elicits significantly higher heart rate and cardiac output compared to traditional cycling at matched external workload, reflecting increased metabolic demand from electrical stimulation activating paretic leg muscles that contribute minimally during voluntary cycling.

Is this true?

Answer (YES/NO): NO